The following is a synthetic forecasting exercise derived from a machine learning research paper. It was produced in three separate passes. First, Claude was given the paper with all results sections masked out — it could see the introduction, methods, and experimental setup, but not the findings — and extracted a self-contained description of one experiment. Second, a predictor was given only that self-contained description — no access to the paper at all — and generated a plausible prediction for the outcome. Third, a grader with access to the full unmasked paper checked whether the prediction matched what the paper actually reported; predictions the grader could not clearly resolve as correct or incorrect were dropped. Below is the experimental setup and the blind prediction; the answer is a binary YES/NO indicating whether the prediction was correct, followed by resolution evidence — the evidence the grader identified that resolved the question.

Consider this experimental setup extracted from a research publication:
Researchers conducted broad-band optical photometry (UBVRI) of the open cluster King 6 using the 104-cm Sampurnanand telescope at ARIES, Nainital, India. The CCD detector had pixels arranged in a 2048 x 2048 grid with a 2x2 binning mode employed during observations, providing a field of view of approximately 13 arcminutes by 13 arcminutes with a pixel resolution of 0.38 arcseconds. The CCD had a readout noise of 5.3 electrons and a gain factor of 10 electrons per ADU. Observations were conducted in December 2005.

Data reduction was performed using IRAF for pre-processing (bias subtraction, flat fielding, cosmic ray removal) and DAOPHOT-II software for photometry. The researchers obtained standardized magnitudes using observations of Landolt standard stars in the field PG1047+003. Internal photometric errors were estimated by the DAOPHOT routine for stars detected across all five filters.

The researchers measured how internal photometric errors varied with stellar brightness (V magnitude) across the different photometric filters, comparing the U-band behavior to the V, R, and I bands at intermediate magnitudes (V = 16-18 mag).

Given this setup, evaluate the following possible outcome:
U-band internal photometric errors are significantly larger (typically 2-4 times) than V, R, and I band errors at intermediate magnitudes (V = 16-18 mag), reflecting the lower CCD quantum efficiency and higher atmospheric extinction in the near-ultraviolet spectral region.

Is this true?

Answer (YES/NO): NO